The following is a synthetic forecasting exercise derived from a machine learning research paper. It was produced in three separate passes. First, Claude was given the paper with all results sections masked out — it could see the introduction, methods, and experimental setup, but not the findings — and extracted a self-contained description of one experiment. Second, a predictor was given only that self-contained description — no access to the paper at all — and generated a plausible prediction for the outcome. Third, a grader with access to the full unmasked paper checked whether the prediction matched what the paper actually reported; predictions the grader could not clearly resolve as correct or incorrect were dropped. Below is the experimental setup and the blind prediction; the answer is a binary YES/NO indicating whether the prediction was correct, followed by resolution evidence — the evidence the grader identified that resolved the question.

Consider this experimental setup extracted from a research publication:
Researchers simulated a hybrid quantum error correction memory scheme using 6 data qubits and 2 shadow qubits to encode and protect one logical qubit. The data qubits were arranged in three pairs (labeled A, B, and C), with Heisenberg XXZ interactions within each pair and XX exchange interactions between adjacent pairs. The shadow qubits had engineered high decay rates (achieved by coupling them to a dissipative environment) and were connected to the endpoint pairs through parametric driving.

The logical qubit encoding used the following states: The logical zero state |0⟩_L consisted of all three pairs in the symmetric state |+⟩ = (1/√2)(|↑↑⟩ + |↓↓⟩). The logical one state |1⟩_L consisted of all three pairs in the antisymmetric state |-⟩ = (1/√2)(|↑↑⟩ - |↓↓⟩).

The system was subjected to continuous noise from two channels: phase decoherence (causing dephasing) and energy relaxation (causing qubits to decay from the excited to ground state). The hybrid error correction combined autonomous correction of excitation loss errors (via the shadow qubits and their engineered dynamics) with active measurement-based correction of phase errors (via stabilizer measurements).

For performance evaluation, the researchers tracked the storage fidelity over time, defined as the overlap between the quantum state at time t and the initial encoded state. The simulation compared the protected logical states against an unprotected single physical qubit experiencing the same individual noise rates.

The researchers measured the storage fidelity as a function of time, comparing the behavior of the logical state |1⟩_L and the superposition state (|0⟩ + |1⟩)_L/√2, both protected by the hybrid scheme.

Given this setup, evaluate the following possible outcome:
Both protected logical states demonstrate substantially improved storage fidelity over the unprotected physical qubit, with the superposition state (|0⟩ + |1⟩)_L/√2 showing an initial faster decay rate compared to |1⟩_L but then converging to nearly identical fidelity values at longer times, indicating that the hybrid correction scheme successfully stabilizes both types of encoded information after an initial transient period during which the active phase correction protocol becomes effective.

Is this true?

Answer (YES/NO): NO